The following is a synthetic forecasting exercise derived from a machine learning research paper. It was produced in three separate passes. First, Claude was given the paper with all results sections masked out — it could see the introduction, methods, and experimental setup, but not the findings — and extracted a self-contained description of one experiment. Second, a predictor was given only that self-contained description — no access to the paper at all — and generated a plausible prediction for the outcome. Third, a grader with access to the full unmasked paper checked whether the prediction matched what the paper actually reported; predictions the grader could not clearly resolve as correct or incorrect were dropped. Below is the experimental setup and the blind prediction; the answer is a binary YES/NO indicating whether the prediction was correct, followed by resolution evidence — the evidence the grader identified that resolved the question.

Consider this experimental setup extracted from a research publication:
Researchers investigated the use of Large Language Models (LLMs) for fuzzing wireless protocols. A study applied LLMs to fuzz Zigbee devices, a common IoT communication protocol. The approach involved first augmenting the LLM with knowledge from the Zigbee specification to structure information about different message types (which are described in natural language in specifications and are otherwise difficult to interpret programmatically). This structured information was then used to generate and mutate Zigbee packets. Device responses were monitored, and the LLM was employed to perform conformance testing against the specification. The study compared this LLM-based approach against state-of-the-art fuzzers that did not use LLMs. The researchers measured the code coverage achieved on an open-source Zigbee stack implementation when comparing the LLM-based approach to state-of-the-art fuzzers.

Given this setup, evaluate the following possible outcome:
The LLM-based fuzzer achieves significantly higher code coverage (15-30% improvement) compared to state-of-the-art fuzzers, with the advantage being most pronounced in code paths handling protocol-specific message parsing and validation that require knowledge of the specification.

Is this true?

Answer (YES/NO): NO